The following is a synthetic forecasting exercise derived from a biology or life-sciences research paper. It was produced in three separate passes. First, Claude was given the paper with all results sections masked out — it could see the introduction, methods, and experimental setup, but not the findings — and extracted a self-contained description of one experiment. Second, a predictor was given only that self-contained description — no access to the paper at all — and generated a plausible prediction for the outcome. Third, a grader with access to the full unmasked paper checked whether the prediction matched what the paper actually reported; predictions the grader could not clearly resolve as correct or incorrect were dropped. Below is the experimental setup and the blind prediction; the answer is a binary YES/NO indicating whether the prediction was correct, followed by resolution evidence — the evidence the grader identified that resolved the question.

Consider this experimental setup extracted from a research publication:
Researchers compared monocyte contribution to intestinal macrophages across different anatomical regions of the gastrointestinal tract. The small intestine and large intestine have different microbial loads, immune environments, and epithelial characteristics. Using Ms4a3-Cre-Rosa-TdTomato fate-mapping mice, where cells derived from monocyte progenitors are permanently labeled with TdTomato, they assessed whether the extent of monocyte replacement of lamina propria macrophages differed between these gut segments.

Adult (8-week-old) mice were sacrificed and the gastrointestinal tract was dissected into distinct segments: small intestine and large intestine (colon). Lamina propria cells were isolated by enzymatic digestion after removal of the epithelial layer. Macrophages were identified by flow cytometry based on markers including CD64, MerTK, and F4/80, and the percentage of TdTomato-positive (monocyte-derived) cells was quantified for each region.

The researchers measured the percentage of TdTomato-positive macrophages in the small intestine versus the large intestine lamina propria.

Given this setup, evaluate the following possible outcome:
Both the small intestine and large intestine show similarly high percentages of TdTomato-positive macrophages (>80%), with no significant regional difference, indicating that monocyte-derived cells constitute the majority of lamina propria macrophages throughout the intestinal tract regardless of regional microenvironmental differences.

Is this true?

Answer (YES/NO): NO